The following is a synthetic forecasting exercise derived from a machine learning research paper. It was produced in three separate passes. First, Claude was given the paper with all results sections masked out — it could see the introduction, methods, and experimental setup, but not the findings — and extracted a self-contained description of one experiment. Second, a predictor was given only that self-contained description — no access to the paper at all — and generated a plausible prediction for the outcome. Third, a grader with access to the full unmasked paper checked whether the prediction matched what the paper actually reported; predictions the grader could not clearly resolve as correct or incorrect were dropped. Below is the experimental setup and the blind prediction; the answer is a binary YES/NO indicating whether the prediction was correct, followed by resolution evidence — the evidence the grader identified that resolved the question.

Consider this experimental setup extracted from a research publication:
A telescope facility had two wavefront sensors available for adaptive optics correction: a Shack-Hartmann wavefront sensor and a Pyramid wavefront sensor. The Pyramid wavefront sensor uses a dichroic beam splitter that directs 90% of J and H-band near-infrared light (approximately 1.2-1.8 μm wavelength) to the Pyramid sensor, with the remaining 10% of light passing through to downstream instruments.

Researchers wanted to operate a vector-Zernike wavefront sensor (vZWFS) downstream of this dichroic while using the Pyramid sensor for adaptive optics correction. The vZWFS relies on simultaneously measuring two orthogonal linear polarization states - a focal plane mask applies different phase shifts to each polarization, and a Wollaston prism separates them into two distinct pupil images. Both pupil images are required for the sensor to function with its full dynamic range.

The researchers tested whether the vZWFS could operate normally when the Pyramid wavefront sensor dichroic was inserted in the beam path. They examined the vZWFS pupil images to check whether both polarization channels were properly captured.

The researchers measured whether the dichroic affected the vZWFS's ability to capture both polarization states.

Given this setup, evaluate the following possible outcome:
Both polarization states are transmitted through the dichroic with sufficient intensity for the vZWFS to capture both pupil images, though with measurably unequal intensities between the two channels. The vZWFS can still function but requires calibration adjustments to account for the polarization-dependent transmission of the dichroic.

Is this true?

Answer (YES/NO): NO